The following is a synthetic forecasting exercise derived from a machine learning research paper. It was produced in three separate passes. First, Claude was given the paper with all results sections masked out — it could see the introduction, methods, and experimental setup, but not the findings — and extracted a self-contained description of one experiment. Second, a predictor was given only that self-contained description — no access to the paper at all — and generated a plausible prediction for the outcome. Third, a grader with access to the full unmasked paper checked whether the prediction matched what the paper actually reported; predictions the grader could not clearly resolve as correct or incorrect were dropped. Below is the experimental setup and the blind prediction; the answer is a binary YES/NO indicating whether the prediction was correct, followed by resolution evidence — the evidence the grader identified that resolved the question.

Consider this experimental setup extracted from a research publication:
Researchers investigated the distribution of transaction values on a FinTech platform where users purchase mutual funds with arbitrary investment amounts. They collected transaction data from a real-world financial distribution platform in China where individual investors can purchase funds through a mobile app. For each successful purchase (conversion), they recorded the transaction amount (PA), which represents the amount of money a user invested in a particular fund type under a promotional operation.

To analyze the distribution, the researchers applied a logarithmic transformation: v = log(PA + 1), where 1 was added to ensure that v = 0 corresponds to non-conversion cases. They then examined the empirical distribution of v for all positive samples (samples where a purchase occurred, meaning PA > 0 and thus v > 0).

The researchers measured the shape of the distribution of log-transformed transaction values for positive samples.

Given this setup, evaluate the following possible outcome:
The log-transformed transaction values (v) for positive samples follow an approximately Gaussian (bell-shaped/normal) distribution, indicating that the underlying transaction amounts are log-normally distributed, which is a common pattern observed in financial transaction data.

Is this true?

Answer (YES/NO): YES